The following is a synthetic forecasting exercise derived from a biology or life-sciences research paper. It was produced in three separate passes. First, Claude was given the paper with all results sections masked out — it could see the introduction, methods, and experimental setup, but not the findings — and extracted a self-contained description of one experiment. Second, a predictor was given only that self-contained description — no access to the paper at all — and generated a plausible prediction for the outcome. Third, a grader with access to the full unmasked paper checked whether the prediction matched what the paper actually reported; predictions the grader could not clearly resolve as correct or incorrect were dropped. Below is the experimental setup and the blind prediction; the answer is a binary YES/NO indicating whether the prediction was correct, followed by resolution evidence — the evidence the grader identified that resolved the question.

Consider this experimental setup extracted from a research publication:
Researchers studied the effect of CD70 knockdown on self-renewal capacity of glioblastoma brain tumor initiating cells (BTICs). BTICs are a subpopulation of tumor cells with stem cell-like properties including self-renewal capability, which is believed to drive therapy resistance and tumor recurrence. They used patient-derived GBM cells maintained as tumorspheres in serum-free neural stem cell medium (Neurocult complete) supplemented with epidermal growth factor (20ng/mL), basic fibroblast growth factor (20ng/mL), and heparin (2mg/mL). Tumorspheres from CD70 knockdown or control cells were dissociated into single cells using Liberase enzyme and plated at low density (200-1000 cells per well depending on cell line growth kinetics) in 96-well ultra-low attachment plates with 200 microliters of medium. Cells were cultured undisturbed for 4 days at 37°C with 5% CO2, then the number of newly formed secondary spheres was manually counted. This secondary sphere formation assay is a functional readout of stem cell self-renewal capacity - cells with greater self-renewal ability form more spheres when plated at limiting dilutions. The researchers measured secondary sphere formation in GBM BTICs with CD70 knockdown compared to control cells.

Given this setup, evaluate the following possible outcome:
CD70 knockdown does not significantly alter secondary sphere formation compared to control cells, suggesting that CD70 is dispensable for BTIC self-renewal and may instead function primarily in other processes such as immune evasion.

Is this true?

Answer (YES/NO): NO